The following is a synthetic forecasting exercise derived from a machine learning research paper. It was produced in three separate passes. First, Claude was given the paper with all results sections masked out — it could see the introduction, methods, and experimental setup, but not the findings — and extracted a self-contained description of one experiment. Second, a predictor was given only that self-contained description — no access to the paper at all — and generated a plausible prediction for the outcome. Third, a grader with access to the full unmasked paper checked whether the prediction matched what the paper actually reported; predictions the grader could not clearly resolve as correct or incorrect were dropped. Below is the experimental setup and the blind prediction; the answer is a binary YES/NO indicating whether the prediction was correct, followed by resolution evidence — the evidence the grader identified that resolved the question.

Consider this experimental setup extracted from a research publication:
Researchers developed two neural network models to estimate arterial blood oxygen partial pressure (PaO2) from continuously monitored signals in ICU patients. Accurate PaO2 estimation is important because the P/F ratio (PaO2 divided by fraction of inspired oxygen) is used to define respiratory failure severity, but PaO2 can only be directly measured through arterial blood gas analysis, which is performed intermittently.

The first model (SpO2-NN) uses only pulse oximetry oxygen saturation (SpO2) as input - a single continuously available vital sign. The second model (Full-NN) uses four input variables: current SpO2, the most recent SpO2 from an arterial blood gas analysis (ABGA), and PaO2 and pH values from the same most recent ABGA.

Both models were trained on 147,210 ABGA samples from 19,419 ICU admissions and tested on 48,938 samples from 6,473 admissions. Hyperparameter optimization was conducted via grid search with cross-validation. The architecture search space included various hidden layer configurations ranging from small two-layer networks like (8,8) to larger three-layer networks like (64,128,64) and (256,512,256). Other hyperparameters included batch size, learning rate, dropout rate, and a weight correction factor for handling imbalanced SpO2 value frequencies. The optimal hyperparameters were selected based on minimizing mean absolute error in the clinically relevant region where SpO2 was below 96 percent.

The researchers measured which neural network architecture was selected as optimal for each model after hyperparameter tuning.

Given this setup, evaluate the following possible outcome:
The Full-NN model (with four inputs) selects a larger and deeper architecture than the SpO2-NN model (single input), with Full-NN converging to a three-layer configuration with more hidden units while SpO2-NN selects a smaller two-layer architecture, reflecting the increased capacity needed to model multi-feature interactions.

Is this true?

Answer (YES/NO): NO